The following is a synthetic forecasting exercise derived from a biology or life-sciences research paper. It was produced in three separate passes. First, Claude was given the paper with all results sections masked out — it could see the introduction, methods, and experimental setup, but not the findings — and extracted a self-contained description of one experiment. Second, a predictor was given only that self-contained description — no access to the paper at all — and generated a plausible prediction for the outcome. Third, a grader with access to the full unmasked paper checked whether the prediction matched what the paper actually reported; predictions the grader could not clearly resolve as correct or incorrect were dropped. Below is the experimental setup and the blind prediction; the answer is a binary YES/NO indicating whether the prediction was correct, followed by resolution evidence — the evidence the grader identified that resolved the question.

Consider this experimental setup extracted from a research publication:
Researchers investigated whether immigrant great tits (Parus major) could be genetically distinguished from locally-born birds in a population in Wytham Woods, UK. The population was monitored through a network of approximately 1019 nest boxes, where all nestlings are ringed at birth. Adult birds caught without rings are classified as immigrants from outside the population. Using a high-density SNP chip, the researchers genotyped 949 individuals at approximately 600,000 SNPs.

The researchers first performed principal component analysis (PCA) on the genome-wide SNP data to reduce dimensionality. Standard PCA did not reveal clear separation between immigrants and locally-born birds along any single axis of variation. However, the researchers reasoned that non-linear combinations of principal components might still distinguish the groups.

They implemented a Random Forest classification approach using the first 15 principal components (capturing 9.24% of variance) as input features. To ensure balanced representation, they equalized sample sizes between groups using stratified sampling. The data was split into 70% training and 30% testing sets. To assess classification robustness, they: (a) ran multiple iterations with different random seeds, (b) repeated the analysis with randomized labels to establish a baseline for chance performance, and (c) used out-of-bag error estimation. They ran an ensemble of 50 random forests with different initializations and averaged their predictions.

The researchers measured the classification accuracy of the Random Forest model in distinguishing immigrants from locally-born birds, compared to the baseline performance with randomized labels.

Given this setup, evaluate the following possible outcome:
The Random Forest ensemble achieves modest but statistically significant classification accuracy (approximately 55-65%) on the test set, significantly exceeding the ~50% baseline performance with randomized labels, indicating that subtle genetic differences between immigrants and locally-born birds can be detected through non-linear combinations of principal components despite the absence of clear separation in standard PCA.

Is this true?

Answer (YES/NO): YES